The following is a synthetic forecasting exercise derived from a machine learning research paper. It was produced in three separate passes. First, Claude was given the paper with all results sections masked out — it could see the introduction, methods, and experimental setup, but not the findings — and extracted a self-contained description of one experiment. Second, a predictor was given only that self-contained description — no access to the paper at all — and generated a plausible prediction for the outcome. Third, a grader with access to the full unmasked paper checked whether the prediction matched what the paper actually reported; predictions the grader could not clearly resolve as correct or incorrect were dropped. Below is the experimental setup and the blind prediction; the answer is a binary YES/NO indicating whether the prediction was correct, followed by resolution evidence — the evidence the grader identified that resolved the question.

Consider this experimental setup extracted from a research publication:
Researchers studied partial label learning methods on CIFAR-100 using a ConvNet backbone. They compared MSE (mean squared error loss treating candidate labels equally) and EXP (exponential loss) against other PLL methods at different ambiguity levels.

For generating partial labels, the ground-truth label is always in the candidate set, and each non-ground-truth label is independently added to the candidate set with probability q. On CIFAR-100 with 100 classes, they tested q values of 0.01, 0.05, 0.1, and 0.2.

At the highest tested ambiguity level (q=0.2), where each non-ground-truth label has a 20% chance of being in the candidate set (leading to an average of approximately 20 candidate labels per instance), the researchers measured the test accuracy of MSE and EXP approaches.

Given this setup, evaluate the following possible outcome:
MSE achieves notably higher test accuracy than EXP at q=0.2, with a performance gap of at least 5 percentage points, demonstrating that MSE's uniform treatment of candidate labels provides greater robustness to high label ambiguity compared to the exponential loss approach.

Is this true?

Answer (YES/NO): NO